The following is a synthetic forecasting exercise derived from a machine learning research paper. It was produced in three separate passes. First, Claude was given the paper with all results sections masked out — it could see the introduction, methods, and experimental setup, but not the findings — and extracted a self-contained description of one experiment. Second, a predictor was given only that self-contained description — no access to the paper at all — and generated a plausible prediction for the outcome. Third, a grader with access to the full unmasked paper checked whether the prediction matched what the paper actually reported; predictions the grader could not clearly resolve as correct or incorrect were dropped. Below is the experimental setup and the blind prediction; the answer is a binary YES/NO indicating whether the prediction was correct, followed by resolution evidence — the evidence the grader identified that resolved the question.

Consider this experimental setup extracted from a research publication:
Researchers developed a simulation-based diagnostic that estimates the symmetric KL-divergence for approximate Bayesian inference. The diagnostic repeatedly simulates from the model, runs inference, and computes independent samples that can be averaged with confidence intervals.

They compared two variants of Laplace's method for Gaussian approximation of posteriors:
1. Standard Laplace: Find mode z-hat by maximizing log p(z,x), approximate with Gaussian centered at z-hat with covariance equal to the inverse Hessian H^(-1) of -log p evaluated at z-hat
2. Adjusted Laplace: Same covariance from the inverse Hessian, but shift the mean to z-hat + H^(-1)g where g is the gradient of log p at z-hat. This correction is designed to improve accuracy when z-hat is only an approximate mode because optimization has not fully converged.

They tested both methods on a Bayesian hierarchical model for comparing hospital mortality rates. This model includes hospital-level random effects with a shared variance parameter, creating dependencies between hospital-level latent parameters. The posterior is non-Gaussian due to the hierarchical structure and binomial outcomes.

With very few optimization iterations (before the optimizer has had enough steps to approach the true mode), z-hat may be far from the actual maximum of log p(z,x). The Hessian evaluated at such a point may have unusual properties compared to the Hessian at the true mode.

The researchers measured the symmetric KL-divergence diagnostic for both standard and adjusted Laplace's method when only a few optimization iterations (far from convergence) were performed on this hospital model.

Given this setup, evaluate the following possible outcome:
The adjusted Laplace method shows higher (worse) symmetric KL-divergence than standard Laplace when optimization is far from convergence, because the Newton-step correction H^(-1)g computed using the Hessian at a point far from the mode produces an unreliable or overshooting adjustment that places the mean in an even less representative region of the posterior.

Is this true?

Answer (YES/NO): NO